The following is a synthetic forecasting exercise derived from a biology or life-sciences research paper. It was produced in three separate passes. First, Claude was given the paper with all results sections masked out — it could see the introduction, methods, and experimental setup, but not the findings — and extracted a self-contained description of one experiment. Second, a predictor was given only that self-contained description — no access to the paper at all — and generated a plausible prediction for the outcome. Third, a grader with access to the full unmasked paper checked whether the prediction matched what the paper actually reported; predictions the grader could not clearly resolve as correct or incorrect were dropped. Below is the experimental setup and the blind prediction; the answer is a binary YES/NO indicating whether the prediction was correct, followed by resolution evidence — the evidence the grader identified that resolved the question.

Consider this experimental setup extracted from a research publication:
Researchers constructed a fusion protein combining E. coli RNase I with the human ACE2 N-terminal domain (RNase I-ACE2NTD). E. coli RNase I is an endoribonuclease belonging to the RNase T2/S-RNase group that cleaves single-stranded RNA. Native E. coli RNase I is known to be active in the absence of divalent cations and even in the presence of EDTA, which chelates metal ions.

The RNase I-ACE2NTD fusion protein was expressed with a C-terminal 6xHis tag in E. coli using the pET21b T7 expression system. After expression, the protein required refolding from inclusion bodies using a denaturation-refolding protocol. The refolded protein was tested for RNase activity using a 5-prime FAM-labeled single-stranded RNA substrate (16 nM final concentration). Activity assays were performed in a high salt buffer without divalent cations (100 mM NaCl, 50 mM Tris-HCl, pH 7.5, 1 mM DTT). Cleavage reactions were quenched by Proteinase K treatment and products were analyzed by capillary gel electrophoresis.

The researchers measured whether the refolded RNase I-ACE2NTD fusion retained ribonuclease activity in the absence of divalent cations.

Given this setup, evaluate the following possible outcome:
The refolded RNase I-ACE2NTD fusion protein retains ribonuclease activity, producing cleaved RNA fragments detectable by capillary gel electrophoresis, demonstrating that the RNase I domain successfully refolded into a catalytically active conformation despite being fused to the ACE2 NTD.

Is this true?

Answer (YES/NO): YES